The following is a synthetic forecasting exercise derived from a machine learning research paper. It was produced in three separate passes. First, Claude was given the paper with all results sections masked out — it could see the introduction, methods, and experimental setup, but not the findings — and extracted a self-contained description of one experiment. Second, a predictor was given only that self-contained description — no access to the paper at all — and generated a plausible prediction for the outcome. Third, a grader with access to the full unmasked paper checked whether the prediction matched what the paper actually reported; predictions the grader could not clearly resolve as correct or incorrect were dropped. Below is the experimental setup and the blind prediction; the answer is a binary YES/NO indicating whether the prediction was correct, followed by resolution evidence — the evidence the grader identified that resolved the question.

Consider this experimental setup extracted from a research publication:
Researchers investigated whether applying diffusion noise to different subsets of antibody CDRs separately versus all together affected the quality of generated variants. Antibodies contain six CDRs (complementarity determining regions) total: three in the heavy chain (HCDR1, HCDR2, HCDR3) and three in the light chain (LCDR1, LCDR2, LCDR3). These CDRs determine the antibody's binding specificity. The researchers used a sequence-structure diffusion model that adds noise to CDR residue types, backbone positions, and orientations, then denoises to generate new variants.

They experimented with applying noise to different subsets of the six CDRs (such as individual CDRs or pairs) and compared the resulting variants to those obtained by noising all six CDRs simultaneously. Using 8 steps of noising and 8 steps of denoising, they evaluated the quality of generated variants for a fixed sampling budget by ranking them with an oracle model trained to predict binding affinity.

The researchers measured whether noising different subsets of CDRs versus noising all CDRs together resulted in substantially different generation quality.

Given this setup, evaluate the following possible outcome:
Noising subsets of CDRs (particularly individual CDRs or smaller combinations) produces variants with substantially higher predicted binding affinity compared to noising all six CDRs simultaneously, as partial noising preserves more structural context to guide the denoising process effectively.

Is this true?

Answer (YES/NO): NO